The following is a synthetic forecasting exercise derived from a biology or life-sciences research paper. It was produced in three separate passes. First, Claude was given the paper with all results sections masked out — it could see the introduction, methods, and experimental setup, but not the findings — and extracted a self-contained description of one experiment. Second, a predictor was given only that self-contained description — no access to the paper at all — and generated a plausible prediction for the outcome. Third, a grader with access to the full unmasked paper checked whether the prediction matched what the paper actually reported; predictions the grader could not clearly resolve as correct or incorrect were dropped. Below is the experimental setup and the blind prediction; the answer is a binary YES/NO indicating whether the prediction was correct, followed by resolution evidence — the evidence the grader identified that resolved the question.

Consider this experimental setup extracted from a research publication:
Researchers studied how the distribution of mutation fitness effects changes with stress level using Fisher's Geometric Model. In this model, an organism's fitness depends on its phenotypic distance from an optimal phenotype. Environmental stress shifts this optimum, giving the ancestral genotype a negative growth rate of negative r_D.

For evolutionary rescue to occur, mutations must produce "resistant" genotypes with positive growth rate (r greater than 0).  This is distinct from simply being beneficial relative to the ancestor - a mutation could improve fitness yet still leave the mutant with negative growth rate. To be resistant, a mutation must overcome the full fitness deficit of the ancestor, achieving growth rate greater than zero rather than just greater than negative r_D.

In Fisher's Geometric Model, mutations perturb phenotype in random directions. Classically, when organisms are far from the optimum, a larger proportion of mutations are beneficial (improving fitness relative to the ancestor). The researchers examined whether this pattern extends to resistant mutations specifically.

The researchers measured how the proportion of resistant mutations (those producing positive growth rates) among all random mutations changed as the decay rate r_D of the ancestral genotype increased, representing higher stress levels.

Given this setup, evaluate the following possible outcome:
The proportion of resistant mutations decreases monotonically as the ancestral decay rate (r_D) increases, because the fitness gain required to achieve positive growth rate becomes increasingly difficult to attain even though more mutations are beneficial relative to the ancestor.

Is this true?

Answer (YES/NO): YES